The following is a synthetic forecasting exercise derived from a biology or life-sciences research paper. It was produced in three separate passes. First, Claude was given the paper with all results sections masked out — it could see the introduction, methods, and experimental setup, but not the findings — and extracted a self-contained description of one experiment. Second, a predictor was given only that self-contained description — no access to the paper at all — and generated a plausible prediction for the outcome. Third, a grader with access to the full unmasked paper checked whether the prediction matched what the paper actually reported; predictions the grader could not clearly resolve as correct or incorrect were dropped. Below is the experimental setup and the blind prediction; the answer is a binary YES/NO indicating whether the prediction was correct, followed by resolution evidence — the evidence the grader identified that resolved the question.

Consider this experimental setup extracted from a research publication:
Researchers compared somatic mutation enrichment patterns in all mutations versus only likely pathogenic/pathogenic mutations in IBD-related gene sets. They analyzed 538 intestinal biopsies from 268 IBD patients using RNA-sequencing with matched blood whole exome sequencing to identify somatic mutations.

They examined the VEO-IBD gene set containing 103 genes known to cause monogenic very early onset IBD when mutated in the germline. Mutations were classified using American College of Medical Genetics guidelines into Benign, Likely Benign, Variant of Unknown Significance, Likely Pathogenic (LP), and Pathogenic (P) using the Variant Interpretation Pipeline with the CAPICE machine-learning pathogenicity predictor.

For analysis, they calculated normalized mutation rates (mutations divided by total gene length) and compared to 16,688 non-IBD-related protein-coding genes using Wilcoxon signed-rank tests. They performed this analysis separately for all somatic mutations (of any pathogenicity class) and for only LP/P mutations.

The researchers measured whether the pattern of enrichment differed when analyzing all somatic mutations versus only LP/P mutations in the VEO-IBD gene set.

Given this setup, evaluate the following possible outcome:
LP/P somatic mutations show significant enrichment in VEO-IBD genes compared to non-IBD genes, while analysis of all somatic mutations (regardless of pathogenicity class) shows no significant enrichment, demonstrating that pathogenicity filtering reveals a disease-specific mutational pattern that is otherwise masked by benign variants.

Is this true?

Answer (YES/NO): NO